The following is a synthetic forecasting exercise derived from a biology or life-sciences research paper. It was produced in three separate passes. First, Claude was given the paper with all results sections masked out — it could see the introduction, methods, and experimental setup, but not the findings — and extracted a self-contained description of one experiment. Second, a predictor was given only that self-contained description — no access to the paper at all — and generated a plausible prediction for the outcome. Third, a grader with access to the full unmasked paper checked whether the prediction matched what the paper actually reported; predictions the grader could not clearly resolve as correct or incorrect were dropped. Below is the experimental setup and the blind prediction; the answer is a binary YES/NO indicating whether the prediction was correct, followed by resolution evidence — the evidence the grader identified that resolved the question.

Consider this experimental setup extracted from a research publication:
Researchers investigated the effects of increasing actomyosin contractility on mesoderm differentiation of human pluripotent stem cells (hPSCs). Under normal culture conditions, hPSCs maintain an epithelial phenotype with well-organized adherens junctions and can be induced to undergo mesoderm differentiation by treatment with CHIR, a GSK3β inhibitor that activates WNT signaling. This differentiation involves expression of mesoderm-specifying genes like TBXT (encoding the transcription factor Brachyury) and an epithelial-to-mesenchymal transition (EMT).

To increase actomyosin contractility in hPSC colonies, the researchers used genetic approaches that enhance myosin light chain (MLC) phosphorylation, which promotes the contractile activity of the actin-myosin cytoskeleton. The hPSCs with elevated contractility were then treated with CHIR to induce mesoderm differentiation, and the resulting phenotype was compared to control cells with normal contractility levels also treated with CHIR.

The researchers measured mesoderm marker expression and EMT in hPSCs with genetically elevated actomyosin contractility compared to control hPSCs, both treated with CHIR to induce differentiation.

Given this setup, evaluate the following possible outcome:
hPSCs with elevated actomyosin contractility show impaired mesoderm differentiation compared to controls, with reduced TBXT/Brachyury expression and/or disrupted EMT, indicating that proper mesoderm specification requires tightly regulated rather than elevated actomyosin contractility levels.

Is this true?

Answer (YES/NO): YES